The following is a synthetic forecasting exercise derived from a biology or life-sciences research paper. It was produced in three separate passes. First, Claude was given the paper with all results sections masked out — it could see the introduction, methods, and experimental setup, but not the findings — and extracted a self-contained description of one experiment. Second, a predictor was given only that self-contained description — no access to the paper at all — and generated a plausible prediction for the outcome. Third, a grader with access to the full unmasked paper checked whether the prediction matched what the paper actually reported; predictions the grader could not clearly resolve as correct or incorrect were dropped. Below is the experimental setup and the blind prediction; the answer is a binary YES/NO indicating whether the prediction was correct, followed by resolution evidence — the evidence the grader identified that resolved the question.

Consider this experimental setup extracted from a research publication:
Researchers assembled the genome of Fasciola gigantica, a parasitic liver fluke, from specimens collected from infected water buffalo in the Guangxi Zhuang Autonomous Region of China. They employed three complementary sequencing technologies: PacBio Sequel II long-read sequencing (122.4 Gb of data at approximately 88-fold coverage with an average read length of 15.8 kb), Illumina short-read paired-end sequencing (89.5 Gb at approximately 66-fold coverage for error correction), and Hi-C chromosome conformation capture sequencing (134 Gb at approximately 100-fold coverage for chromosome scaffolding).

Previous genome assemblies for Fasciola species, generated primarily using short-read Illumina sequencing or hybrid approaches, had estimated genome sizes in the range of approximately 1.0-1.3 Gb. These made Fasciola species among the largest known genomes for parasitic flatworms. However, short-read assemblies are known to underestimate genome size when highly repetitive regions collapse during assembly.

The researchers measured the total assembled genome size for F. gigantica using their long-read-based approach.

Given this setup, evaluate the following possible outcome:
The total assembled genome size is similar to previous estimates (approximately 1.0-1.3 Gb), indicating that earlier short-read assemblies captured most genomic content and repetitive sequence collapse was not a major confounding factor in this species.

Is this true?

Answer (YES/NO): NO